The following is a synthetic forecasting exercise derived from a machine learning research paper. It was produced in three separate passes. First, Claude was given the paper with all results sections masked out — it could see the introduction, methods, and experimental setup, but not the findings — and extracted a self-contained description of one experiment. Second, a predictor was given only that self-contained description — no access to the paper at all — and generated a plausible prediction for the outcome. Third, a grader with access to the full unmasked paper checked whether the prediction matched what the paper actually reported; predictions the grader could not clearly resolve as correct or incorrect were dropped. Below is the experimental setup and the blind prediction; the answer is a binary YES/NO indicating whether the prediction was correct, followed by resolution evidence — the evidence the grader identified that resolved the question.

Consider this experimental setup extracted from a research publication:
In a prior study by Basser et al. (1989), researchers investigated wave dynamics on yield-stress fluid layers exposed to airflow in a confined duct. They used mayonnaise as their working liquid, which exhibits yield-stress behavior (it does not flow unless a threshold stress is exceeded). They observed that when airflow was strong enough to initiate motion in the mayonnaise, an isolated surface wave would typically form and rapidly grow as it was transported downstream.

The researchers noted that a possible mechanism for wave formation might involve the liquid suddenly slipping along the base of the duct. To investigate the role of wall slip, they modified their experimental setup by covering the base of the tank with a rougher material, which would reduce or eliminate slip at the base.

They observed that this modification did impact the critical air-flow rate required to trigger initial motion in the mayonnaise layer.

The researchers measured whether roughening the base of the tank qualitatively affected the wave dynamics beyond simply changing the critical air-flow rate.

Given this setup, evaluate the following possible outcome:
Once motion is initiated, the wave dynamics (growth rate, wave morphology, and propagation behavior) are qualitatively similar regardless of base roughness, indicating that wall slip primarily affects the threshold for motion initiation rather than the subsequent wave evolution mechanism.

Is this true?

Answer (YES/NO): YES